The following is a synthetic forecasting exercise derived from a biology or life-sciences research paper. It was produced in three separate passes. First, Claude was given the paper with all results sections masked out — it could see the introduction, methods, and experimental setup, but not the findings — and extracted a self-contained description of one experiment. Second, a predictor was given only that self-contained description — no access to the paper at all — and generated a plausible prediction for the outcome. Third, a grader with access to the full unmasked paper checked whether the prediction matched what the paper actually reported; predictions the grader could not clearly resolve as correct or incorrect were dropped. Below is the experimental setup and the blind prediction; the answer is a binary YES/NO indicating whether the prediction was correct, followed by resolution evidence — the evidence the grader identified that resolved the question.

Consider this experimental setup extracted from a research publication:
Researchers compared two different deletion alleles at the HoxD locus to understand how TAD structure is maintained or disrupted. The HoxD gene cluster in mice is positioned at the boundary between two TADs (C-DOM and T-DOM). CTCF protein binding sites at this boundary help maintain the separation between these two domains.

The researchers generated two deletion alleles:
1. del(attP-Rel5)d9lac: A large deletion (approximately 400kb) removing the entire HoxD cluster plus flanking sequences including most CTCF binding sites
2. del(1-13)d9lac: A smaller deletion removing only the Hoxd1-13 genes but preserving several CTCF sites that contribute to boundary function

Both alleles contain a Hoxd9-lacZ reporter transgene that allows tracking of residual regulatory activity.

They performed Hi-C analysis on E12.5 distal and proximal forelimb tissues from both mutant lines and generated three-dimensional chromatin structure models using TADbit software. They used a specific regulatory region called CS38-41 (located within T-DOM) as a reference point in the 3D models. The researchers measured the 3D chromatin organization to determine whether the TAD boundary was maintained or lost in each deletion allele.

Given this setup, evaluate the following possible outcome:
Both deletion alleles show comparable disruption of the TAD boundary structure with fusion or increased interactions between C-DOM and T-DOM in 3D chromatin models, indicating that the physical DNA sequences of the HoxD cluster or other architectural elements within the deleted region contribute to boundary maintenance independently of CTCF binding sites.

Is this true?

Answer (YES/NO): NO